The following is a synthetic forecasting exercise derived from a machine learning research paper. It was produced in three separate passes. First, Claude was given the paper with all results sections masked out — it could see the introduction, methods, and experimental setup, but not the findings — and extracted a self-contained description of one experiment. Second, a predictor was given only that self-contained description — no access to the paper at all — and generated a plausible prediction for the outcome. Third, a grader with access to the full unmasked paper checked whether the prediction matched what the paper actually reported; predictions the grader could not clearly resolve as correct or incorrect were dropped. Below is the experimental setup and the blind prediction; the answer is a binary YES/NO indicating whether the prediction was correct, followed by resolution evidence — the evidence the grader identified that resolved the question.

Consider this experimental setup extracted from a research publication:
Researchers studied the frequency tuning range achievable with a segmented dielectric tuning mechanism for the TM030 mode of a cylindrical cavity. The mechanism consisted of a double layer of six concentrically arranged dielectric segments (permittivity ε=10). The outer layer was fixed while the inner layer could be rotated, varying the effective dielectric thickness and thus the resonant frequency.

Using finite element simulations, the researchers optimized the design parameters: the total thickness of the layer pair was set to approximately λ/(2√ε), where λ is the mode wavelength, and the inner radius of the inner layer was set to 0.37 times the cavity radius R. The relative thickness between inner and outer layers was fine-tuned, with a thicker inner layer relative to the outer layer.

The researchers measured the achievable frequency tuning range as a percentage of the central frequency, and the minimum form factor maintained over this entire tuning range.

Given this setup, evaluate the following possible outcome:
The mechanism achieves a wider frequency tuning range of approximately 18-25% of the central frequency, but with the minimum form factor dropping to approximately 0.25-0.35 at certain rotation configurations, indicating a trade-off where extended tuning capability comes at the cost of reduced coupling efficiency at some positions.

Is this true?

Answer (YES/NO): NO